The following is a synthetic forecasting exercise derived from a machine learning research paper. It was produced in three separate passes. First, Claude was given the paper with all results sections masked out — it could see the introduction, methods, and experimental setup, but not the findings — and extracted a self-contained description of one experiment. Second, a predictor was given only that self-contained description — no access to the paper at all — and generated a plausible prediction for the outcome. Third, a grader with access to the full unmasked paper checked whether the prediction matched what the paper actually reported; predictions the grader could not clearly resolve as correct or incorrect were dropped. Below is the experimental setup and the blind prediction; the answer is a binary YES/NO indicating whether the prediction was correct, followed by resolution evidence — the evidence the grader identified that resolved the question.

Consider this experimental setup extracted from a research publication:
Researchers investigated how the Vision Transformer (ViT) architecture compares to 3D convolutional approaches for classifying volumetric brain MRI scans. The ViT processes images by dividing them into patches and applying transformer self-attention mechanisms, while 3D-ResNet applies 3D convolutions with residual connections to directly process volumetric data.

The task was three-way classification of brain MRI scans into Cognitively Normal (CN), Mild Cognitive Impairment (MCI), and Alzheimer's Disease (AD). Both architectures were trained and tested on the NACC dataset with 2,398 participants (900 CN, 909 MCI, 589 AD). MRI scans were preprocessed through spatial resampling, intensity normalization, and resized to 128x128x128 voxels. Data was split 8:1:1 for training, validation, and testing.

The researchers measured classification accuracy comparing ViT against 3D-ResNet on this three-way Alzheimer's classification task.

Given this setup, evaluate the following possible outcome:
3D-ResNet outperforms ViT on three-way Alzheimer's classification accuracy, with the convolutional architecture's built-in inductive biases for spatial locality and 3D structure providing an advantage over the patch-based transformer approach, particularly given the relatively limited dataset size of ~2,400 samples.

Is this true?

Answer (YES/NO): YES